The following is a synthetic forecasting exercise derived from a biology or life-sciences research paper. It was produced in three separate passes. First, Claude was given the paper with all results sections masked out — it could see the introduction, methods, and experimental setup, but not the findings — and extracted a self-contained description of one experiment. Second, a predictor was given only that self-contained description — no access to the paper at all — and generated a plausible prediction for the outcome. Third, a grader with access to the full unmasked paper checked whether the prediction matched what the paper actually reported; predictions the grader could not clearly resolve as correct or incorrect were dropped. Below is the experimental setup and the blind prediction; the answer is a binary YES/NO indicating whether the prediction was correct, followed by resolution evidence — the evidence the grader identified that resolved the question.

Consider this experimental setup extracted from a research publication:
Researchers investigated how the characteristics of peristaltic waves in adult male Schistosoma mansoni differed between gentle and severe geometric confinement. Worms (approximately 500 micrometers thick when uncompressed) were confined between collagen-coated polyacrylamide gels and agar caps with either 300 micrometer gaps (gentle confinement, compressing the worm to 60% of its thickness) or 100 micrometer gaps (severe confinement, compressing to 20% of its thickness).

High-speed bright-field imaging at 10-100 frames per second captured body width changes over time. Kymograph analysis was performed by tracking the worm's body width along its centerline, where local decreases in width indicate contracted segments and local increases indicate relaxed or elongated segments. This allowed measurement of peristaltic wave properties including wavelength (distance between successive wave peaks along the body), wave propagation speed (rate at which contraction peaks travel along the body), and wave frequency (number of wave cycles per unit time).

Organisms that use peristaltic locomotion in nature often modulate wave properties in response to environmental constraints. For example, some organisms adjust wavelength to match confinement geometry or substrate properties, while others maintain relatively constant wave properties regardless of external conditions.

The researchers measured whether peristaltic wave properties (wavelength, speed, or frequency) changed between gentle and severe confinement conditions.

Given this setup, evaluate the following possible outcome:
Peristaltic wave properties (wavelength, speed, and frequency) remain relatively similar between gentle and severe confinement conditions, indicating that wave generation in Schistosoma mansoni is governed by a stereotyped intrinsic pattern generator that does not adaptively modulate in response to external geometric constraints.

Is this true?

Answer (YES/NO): NO